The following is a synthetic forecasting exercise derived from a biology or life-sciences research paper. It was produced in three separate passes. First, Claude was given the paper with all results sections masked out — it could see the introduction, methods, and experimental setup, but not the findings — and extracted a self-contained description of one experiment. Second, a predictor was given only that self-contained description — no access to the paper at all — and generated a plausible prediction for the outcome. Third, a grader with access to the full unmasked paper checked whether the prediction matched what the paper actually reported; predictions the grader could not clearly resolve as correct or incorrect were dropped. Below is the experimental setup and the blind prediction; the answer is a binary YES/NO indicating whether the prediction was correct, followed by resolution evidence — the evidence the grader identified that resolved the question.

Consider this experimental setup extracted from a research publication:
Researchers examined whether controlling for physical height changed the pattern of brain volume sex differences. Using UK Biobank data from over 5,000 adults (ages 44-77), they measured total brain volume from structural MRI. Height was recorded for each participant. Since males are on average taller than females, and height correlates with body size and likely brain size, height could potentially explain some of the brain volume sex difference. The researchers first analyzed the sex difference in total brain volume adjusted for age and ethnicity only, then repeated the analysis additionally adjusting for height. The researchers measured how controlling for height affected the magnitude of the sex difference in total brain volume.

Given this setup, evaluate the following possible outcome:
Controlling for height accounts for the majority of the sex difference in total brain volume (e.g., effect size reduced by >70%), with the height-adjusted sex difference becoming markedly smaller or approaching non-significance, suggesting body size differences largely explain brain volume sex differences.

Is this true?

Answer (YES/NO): NO